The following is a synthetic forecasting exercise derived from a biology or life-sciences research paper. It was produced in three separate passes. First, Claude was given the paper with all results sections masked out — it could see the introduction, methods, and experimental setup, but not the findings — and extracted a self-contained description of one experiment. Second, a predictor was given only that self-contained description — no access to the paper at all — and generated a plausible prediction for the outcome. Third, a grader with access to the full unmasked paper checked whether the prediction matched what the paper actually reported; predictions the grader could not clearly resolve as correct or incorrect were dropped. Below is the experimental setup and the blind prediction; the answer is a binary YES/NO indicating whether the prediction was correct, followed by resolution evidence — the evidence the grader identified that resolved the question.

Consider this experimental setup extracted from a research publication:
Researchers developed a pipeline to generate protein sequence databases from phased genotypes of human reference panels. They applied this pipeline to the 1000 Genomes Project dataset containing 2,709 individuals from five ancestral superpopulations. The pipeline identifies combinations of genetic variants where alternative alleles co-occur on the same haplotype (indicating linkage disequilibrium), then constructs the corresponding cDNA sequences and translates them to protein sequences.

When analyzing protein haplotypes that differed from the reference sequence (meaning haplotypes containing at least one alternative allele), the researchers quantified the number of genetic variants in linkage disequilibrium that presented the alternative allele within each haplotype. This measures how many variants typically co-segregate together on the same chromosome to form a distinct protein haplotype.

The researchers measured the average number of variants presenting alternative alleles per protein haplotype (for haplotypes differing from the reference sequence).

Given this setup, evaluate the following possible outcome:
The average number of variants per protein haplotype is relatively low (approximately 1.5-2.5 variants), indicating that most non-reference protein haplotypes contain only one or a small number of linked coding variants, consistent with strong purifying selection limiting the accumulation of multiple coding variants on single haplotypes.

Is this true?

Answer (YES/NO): NO